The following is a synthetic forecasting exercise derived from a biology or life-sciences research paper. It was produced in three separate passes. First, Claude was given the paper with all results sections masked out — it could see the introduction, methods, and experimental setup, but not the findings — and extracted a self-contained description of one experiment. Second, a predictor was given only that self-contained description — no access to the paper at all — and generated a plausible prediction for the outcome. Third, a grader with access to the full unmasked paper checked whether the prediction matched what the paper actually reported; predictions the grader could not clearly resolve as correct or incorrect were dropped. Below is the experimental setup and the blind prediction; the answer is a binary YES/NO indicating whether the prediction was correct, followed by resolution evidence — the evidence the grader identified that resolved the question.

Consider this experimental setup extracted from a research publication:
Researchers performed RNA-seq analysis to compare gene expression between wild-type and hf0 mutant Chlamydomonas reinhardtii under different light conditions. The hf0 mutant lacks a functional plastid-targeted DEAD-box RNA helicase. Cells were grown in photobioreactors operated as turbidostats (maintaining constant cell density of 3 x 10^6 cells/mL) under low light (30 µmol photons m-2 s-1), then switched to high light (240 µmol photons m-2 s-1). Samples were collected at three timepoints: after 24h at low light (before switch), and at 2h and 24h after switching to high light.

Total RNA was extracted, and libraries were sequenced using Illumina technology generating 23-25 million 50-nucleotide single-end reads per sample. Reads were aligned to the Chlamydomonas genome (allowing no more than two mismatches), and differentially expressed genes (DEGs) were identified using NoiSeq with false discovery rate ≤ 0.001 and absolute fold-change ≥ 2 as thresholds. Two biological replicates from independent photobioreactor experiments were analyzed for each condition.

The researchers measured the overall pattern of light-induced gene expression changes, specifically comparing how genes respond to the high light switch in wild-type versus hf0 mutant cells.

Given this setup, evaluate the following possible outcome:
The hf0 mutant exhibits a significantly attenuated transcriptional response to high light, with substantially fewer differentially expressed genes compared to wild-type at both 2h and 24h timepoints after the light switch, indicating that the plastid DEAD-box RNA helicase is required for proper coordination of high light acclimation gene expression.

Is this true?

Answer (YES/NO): YES